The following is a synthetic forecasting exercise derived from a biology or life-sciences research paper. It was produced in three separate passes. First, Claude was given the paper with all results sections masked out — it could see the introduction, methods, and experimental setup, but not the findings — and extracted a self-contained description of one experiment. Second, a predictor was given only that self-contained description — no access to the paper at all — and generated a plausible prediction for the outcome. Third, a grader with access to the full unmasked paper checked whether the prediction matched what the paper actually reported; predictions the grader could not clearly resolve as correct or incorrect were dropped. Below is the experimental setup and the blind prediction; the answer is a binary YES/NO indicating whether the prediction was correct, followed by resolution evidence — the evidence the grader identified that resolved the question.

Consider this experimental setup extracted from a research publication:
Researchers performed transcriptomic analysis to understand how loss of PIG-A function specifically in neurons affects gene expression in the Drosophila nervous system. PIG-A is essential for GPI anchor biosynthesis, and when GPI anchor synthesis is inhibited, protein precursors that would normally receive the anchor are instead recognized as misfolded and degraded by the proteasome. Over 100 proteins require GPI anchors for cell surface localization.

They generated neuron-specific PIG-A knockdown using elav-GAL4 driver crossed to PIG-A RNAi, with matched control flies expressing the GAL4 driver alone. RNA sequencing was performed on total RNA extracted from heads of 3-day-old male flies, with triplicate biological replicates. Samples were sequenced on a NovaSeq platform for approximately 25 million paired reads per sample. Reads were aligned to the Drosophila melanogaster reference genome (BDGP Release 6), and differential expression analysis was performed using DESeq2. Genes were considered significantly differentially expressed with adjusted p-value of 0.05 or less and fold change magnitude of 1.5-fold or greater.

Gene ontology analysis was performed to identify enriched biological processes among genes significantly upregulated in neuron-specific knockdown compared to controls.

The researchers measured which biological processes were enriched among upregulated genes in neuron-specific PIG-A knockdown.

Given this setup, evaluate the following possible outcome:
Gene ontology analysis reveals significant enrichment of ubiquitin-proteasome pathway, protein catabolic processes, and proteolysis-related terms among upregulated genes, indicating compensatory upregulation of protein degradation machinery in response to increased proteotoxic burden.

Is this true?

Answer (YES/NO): NO